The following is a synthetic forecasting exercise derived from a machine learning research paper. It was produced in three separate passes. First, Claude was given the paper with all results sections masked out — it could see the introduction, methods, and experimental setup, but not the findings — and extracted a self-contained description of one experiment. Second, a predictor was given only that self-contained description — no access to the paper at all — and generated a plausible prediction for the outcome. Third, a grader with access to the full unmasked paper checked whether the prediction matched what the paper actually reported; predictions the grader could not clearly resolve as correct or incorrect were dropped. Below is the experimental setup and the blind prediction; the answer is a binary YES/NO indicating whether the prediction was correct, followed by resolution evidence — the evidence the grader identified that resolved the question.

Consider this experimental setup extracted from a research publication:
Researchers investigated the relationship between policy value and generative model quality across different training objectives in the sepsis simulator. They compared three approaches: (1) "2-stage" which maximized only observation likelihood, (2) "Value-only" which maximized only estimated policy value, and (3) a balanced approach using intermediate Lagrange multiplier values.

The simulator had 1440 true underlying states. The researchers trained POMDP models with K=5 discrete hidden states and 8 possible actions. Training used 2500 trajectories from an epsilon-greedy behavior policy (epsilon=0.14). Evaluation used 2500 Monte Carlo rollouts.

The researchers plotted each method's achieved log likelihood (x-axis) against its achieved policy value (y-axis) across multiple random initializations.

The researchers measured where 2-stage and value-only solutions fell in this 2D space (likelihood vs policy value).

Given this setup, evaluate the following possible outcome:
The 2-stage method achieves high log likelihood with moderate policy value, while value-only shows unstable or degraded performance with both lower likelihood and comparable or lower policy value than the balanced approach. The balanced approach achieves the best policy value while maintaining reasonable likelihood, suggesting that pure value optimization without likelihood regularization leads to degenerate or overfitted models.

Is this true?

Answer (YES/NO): NO